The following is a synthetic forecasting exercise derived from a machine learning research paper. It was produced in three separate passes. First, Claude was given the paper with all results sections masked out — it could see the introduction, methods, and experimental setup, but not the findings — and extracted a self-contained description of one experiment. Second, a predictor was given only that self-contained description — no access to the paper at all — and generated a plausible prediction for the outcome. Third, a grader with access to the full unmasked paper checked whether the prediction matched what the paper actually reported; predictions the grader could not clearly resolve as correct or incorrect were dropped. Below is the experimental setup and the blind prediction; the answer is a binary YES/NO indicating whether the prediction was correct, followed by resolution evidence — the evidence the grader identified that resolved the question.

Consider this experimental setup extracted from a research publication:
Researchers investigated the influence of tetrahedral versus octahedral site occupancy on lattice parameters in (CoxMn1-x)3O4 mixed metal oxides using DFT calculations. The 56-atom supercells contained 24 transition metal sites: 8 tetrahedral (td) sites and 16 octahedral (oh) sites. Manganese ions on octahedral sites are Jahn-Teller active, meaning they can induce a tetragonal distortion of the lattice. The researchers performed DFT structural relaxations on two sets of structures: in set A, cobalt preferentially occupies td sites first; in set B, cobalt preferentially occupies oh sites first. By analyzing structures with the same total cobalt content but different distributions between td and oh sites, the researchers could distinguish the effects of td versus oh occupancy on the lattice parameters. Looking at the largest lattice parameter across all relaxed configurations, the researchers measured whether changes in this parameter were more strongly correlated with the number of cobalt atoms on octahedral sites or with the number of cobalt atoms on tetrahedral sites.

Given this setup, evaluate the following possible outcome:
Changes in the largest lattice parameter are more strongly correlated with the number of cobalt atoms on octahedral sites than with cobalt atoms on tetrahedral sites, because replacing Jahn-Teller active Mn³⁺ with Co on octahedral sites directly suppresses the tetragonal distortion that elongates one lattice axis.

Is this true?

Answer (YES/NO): YES